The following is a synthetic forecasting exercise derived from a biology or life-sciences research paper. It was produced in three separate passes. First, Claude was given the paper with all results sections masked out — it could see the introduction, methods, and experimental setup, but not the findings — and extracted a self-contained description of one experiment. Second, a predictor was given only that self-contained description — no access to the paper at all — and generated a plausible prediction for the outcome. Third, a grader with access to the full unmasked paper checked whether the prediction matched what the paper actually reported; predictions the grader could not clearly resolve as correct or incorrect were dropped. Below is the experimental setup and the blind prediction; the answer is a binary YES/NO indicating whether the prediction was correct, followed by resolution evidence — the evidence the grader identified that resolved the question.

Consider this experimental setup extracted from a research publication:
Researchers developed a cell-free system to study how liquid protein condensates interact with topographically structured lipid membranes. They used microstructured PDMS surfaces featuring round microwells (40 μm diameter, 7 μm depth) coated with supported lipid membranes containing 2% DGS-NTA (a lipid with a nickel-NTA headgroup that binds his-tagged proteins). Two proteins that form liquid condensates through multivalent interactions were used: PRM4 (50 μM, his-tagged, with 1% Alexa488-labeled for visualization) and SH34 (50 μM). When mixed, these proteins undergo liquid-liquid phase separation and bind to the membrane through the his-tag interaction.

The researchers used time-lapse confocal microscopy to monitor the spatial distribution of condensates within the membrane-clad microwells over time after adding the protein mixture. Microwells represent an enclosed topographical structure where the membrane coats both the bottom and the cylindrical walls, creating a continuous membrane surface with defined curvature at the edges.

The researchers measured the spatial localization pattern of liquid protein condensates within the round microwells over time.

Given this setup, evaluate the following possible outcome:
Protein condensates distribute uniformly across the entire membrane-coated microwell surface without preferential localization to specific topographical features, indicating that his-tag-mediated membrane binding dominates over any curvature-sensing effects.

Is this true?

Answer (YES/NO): NO